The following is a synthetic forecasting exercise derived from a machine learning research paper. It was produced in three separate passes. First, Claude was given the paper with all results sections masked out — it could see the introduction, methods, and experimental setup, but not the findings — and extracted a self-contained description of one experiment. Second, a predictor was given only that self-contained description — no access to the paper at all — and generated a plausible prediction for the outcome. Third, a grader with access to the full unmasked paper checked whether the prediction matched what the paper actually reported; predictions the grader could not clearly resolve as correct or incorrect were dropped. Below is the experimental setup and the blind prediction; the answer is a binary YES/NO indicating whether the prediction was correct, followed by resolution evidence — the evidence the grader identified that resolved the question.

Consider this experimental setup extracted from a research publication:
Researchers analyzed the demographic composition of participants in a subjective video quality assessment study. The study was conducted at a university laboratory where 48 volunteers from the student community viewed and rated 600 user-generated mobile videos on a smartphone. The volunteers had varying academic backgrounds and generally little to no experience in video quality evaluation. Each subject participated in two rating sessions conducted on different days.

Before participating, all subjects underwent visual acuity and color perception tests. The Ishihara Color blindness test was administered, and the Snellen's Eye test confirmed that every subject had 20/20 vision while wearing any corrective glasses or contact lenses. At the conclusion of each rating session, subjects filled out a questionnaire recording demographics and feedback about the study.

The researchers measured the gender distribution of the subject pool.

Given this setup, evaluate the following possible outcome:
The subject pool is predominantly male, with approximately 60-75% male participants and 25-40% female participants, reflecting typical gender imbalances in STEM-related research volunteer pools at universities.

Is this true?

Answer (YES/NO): NO